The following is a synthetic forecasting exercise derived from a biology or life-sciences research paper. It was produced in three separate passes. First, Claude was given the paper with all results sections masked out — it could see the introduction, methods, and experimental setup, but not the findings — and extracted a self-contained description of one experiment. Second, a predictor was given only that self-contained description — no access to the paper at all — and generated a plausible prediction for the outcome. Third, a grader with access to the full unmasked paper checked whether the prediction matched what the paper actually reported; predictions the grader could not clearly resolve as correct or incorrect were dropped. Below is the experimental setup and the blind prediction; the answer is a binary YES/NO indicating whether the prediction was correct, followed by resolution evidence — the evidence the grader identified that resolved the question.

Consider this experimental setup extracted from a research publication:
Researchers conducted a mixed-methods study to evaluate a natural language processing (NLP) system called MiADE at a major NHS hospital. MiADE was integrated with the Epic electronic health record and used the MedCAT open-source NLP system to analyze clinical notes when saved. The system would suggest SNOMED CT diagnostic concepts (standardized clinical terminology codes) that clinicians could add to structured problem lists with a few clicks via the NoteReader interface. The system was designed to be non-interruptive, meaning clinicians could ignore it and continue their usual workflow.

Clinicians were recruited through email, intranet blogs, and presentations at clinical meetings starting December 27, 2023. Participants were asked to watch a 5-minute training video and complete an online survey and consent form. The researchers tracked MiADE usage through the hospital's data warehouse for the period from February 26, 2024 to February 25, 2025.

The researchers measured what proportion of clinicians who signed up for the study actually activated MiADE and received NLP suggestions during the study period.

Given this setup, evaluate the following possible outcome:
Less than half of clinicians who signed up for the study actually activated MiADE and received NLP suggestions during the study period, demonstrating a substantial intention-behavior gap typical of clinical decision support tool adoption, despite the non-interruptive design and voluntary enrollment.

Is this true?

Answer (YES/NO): YES